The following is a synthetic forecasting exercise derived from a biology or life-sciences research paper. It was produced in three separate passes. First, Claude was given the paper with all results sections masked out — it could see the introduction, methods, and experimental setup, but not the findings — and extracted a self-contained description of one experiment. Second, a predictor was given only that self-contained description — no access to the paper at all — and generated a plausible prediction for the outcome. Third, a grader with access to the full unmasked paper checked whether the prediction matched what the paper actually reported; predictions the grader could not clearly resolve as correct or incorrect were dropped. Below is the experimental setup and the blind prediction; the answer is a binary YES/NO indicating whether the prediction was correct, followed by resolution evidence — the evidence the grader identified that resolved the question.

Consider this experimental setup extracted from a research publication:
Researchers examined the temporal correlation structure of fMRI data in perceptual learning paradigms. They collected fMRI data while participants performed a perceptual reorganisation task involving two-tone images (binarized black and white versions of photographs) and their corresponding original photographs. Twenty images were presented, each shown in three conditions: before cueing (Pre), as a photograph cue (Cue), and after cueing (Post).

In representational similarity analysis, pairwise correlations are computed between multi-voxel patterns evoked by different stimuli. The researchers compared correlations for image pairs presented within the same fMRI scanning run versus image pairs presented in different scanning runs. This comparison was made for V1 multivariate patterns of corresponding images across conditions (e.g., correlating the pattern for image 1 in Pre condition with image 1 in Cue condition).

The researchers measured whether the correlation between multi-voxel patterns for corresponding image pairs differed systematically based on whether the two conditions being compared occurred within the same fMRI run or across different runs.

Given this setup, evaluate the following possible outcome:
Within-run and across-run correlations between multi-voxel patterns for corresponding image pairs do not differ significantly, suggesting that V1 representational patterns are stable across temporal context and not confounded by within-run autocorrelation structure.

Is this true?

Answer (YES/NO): NO